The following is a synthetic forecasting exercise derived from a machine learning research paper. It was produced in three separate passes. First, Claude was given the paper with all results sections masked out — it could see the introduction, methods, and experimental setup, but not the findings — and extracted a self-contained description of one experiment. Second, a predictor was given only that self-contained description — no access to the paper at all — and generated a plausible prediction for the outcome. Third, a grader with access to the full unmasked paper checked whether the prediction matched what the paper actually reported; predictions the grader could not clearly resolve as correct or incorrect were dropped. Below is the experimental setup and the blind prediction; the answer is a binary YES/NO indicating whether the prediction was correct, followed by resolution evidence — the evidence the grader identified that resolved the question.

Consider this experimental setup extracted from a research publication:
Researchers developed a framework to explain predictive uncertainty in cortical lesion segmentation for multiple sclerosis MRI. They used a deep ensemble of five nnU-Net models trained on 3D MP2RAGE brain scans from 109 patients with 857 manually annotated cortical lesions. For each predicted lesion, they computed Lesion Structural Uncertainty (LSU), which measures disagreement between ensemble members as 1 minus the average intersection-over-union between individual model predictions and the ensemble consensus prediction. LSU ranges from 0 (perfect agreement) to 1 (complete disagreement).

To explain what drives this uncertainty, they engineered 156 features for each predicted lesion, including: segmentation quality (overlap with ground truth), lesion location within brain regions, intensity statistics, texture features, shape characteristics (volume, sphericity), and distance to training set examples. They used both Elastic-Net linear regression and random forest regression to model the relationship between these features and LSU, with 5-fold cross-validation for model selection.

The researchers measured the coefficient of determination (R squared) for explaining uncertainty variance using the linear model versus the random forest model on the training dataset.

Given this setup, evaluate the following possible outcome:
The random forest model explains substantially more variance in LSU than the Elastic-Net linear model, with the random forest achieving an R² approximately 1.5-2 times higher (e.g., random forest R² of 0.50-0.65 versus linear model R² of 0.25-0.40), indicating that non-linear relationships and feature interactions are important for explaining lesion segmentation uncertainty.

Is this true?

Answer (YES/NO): NO